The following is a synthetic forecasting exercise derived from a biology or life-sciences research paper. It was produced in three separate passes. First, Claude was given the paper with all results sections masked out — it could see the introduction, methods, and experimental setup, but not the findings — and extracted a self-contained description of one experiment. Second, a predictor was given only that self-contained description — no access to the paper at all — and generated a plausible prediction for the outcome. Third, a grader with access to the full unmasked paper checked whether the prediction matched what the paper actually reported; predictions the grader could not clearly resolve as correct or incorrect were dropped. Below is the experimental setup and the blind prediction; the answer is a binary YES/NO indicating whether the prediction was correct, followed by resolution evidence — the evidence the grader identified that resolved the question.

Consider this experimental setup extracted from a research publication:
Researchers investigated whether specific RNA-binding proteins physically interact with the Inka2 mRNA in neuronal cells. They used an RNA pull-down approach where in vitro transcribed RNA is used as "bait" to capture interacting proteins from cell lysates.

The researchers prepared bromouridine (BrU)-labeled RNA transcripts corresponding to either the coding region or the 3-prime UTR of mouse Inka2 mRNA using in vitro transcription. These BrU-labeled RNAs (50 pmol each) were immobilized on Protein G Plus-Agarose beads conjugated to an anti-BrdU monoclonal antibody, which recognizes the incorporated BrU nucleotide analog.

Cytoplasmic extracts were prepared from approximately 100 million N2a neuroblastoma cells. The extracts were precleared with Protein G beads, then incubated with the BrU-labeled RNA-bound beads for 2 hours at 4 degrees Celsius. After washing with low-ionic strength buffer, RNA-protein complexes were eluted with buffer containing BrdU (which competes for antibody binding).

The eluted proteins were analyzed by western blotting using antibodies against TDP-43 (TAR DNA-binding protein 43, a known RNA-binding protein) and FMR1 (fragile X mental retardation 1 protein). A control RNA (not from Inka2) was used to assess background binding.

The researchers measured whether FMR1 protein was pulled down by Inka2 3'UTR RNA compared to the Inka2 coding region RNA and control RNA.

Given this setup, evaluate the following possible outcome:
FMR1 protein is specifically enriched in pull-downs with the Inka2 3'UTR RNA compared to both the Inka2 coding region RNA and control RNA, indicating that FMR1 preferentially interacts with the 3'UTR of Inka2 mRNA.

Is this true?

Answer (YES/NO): NO